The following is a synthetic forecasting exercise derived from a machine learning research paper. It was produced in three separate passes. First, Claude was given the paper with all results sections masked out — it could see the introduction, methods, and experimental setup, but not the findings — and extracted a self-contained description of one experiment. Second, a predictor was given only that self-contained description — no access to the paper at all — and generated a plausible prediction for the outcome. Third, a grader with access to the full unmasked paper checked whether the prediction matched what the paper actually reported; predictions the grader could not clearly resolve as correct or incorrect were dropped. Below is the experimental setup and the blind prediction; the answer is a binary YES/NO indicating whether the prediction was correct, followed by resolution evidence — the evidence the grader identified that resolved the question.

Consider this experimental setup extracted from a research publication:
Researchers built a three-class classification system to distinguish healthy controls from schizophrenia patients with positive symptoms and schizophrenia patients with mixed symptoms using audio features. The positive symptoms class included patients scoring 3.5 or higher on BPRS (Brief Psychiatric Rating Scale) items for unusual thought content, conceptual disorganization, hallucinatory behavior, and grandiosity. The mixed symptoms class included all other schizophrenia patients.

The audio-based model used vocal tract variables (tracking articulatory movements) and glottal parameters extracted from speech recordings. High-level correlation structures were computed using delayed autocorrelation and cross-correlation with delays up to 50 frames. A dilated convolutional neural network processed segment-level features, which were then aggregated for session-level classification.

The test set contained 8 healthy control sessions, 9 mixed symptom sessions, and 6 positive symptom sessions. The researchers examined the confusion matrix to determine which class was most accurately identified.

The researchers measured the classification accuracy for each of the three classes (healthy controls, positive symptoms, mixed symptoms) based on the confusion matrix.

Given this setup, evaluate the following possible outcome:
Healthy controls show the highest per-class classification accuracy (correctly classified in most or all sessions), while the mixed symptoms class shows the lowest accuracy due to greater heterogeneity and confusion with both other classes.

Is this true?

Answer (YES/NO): NO